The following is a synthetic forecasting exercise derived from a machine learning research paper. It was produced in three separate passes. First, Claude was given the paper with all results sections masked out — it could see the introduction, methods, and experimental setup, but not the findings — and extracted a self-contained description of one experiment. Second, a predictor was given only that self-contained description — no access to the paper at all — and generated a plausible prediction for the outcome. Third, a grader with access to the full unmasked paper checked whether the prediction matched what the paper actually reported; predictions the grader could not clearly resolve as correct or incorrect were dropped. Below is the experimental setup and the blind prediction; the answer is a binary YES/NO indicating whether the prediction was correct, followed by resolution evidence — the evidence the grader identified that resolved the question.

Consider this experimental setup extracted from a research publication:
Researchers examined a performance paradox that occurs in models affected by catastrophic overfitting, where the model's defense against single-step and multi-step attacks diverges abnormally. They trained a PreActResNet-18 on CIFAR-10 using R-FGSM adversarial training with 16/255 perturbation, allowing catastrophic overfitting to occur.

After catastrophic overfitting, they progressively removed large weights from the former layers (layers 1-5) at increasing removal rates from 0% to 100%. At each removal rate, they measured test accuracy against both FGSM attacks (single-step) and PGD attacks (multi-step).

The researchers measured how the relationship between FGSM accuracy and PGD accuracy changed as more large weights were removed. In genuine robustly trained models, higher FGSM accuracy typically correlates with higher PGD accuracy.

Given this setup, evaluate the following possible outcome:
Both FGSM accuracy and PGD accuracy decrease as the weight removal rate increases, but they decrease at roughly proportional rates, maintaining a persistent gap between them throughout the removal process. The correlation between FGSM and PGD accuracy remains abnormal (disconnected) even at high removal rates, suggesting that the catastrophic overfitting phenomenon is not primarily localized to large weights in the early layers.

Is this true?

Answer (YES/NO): NO